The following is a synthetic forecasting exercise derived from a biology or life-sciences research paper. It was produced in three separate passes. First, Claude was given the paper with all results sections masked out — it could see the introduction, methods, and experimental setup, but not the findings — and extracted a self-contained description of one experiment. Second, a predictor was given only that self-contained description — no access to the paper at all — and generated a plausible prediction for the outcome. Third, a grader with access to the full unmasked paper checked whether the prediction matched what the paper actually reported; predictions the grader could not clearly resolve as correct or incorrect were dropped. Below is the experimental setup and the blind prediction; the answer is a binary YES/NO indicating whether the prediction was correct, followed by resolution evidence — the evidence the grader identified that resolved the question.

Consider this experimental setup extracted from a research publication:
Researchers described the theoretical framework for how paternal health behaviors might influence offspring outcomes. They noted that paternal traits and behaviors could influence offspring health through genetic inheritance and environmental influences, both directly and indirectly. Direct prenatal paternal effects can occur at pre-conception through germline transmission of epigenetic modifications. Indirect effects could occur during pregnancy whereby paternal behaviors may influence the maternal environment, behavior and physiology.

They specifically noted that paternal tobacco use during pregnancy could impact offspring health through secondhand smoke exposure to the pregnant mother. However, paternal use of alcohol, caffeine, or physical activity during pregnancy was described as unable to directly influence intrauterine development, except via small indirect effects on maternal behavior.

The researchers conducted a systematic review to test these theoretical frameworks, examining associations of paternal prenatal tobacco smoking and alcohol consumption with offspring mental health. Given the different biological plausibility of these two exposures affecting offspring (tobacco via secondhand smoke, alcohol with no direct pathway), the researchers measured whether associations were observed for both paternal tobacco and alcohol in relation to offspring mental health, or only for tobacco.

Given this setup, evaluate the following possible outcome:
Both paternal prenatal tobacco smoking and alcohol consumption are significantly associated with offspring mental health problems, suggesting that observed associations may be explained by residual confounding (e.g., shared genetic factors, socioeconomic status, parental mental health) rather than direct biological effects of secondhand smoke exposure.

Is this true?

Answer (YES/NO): NO